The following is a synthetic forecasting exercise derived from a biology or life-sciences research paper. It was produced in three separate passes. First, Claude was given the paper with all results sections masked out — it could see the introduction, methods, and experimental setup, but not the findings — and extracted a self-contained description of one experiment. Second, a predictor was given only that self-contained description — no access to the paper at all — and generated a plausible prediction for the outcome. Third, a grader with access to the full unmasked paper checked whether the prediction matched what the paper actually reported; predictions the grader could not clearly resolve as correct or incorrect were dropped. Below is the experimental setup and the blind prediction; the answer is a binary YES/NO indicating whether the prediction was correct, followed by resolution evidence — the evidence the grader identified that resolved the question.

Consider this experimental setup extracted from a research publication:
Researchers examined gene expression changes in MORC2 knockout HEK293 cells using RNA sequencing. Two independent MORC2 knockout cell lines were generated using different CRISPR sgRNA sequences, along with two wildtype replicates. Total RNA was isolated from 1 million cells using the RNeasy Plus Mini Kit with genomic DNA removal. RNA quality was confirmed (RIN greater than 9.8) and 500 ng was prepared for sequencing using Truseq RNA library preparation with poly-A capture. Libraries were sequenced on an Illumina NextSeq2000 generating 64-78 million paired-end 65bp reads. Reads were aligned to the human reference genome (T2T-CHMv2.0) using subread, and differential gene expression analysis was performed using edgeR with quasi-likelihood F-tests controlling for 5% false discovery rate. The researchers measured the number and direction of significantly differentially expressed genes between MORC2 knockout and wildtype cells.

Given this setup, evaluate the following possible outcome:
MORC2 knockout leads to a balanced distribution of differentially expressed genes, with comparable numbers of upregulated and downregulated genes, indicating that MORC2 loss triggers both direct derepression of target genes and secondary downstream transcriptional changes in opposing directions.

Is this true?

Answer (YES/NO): NO